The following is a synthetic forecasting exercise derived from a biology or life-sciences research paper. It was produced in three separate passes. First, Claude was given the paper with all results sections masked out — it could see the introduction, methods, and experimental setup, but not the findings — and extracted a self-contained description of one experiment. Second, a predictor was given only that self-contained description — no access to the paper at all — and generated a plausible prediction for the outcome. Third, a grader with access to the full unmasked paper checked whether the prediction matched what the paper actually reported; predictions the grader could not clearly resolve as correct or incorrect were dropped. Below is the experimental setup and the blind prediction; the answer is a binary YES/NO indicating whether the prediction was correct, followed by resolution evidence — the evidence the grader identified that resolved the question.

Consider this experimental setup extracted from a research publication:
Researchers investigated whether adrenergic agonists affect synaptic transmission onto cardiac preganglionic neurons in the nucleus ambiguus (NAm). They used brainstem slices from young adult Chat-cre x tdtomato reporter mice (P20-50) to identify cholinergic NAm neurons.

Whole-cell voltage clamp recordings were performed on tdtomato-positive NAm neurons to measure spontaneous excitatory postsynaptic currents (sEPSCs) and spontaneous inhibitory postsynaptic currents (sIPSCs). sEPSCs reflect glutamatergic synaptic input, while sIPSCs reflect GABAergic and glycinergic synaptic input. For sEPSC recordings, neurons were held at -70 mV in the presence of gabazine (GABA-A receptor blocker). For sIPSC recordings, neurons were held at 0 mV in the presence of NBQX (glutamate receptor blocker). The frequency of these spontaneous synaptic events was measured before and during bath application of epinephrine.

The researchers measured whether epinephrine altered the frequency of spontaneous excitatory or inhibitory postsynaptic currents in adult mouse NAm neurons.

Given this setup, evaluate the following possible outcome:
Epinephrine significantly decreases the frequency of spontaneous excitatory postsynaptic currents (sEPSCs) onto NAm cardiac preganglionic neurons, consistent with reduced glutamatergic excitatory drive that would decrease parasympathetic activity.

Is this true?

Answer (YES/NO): NO